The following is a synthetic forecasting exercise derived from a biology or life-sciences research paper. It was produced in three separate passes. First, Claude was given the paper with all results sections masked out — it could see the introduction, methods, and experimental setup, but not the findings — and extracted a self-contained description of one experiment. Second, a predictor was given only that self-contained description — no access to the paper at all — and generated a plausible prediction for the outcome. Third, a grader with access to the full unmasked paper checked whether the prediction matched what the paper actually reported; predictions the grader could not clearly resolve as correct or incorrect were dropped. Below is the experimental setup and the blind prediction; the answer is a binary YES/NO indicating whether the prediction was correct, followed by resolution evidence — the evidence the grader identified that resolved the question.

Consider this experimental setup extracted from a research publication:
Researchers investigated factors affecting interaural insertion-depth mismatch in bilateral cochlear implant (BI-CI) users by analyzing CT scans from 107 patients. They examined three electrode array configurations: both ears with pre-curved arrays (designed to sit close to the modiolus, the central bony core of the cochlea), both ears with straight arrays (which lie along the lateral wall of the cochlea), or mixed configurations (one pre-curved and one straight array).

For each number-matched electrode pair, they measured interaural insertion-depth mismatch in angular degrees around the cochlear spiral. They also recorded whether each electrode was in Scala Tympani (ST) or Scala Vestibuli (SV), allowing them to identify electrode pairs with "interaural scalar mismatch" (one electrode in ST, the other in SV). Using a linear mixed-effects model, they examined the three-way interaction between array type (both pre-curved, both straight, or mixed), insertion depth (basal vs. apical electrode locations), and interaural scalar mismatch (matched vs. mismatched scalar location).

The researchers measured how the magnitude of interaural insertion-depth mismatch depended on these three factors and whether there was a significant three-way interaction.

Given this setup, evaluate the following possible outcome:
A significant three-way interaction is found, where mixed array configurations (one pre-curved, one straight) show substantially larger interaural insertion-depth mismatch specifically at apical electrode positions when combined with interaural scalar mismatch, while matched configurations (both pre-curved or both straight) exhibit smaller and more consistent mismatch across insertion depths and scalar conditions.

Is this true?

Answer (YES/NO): NO